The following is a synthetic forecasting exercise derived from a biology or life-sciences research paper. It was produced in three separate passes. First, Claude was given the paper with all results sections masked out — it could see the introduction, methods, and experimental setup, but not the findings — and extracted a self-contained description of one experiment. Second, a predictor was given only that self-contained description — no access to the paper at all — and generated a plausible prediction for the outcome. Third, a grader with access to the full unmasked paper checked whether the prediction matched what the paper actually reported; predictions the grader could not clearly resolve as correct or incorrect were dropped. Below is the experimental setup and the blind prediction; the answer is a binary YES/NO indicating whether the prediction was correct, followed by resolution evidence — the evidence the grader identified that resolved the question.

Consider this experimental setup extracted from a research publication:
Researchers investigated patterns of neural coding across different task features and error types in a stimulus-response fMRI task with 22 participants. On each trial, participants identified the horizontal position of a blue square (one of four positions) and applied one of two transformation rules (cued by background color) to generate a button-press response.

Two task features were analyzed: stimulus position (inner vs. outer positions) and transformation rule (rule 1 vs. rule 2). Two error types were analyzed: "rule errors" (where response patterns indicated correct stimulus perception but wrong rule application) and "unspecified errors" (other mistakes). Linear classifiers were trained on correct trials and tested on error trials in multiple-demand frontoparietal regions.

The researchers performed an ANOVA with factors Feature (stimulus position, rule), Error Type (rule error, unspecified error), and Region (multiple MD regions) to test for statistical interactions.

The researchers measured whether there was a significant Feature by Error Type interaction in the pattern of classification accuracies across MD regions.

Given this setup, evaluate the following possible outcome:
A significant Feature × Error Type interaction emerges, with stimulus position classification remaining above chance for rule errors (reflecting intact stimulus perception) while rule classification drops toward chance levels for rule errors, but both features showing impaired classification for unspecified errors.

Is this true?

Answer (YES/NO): NO